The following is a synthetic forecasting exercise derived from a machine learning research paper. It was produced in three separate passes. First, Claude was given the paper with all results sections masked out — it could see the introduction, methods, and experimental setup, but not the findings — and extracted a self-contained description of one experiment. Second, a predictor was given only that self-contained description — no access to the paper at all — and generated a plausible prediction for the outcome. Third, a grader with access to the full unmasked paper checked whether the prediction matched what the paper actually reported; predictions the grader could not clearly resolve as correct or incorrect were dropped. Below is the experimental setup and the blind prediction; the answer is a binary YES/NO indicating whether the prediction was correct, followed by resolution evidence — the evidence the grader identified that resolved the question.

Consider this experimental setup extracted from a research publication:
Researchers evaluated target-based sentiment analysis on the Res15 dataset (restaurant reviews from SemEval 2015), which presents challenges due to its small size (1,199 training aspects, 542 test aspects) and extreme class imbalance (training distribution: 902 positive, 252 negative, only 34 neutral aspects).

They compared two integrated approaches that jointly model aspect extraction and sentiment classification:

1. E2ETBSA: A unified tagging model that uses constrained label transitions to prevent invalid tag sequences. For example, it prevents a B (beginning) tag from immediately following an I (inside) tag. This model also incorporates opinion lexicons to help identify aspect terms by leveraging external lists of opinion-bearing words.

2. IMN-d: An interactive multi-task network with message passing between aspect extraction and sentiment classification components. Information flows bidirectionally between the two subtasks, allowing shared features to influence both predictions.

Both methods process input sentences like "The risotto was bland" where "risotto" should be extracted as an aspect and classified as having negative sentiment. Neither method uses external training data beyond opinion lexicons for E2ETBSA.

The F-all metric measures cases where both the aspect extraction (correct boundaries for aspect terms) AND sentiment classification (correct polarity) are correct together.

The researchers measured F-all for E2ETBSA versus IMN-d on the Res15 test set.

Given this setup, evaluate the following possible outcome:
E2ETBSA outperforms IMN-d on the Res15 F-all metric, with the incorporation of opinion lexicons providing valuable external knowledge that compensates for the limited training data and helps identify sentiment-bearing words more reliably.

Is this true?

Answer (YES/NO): NO